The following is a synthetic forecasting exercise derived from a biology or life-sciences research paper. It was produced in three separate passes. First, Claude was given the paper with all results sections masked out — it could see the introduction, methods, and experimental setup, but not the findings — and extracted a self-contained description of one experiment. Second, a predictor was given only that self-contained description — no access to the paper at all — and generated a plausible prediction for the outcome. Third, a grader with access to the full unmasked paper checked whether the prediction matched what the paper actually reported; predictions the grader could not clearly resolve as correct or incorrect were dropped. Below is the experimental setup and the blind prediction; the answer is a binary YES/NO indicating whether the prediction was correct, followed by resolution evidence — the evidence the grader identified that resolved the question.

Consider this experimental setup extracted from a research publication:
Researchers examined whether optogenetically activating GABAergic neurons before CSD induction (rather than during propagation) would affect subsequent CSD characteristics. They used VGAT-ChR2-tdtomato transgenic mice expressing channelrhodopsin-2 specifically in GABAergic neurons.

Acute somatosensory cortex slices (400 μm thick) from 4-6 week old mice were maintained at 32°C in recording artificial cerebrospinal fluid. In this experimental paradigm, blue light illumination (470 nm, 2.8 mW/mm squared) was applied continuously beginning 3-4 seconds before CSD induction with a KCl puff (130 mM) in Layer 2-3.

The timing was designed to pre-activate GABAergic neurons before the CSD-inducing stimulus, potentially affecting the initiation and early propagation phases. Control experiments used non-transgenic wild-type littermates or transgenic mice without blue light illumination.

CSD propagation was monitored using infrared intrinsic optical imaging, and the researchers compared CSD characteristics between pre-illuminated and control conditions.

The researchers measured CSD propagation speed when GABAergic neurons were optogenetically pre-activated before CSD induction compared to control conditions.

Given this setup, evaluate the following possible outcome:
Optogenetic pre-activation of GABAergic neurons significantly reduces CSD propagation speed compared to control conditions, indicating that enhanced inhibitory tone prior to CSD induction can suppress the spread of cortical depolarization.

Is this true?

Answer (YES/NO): NO